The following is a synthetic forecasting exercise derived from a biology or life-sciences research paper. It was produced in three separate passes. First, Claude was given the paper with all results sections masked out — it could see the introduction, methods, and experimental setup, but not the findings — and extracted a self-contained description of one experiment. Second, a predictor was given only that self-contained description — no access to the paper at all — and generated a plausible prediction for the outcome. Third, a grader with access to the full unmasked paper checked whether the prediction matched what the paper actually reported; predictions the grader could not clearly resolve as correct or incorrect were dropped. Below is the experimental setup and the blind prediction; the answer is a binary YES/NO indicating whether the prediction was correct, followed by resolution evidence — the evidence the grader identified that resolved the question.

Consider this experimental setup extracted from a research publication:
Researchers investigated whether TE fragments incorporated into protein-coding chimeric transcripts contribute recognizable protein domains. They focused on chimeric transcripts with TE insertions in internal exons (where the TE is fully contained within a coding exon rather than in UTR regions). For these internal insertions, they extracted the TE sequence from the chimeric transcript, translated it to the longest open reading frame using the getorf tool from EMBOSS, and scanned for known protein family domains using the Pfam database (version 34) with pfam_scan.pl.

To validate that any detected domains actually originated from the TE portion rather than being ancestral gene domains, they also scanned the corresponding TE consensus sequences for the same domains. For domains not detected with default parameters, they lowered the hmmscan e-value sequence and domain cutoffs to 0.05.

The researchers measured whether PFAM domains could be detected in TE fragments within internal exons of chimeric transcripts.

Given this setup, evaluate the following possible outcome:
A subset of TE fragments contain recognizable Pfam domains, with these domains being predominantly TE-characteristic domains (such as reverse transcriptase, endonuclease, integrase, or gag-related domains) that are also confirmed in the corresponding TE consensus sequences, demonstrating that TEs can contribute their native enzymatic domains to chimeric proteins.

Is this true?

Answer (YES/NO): YES